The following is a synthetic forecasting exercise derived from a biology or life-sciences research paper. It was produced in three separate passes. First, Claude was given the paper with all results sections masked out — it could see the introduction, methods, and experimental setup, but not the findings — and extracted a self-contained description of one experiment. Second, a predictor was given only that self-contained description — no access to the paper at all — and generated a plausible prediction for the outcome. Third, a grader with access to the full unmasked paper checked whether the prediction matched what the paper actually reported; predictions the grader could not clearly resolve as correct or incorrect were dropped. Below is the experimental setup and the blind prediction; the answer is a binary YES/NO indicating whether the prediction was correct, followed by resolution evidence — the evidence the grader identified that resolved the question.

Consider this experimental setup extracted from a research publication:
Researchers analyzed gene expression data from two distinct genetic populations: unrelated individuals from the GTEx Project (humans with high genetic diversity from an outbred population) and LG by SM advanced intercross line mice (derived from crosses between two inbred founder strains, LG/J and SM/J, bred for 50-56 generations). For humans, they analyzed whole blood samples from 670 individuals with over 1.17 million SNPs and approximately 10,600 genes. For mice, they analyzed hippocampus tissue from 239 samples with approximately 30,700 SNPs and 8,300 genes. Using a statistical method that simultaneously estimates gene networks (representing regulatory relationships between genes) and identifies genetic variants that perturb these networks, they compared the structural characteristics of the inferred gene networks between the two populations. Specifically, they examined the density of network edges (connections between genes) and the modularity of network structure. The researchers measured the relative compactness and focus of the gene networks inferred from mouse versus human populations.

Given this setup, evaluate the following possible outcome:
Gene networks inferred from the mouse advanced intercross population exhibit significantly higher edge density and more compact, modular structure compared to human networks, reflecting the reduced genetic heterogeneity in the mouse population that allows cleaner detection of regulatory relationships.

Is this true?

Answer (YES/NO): NO